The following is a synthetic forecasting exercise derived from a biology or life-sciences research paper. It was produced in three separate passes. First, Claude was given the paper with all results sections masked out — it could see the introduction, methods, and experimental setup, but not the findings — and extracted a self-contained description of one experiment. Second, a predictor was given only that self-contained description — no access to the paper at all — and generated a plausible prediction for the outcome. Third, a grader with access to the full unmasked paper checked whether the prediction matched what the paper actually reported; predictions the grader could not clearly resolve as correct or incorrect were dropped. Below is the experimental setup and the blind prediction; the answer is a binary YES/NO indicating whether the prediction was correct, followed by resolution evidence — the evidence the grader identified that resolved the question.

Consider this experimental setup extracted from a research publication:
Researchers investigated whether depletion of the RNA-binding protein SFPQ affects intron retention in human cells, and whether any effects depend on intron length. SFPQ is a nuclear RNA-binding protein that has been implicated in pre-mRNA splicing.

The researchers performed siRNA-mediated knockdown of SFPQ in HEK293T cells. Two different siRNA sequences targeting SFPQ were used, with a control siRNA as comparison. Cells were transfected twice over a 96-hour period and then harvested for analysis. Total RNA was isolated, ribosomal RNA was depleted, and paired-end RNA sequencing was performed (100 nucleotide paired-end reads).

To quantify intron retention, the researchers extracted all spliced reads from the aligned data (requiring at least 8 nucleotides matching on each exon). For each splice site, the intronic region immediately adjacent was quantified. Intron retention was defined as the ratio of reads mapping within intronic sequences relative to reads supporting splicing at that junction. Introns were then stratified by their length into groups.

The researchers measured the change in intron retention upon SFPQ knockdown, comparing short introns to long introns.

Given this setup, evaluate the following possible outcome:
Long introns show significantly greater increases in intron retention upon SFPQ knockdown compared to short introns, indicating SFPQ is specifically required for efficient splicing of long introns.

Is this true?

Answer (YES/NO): YES